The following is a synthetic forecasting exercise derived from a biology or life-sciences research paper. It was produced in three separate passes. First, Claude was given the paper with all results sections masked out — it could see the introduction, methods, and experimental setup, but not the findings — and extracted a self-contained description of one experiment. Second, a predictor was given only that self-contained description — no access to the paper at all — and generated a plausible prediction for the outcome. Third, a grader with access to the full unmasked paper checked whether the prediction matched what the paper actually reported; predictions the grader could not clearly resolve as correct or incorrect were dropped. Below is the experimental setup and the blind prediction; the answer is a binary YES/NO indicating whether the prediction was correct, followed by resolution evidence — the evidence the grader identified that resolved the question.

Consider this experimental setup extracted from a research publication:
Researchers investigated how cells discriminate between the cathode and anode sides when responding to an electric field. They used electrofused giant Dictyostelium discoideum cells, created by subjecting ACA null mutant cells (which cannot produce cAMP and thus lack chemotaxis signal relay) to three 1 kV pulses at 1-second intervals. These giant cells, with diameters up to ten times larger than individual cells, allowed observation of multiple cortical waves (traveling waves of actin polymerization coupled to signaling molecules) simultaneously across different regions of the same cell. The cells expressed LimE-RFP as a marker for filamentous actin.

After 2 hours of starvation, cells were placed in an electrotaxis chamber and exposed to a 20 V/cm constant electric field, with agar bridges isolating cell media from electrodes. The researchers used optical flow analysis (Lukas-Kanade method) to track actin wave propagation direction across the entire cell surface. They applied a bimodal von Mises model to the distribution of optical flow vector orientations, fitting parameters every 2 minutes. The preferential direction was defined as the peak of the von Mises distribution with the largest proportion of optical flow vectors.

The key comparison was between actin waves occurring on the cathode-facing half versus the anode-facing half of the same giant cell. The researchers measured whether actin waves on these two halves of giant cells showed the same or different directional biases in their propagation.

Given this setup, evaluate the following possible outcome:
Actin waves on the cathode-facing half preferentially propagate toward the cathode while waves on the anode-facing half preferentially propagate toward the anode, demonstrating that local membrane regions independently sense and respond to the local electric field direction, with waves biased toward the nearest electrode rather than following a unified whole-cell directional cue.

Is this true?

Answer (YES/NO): NO